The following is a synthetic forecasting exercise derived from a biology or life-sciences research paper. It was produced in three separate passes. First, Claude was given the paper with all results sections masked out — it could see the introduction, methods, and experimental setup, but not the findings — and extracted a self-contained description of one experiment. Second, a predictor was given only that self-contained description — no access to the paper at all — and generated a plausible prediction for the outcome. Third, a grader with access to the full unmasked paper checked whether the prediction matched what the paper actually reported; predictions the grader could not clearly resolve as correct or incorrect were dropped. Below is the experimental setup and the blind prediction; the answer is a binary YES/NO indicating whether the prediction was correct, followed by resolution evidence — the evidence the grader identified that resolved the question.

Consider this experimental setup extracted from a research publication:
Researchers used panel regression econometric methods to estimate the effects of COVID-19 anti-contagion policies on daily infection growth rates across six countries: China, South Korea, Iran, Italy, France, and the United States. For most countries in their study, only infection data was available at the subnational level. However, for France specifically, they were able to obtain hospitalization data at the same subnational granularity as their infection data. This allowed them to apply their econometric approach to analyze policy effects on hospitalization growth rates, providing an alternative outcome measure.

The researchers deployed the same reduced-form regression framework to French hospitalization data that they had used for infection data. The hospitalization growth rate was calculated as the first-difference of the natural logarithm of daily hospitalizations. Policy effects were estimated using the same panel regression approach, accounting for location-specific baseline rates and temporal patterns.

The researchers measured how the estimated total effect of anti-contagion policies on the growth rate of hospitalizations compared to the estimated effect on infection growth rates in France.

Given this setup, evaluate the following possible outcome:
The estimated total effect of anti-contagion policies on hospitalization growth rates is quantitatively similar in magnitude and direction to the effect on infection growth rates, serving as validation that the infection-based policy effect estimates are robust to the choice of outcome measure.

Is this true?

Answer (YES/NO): YES